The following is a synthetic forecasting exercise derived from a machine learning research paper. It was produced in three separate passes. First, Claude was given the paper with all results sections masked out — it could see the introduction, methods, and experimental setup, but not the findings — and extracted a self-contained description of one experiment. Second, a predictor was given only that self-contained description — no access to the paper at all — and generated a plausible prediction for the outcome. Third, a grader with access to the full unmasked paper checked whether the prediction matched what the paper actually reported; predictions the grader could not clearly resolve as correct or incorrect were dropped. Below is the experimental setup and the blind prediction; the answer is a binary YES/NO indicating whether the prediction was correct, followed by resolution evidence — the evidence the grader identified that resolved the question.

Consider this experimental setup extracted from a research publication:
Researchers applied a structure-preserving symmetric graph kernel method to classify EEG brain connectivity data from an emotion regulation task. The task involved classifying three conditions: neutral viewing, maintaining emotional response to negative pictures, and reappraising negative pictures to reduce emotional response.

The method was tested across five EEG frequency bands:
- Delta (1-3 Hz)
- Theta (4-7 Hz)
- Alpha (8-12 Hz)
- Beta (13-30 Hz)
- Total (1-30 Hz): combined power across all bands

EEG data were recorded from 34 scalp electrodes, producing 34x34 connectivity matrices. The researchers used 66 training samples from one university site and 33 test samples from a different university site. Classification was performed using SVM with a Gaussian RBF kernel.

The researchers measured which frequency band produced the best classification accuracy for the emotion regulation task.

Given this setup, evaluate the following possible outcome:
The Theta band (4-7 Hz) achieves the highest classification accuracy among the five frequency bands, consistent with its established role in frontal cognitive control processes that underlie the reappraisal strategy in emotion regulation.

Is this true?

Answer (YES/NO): NO